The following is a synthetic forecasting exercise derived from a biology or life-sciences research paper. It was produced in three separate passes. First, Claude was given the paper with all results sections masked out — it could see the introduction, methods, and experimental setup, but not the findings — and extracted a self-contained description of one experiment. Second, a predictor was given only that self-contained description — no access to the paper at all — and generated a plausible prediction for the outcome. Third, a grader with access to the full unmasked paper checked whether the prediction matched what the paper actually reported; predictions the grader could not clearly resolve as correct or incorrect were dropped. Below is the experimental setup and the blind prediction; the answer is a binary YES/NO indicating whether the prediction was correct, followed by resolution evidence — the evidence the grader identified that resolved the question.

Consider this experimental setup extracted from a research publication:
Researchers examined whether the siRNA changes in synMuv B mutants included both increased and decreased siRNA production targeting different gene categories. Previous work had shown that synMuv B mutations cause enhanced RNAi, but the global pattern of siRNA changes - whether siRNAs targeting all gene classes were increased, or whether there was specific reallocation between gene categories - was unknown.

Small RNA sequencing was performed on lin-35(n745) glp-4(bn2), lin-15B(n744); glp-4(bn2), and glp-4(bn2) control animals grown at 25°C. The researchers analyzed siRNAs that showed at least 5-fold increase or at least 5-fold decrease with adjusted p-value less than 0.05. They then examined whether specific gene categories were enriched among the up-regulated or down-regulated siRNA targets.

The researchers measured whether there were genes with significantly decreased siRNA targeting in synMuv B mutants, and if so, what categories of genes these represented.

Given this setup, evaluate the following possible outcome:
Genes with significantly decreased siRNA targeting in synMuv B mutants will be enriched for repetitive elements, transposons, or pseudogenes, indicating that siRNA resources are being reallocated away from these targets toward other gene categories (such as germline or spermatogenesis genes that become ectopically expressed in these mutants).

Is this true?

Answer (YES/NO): YES